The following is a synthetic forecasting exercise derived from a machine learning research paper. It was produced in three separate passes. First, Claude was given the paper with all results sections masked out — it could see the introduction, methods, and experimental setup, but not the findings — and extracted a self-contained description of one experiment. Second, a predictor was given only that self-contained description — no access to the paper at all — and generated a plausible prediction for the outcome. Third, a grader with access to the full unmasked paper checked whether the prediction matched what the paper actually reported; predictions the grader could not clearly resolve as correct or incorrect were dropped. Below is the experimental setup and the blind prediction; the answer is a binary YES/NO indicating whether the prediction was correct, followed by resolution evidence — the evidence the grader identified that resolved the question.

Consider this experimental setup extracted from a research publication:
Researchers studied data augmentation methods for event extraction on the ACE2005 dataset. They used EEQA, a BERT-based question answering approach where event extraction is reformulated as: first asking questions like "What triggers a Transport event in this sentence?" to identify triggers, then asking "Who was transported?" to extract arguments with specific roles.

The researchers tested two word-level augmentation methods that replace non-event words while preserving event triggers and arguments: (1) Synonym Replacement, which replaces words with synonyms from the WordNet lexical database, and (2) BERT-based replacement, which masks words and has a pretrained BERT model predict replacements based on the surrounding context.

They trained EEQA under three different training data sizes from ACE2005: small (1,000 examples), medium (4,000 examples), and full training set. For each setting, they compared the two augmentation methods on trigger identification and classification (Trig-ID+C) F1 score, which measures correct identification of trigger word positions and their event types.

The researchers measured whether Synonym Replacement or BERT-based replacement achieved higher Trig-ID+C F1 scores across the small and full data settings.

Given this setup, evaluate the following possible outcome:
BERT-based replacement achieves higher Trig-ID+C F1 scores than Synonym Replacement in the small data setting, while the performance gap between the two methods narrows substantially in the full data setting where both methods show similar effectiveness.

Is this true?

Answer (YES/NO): NO